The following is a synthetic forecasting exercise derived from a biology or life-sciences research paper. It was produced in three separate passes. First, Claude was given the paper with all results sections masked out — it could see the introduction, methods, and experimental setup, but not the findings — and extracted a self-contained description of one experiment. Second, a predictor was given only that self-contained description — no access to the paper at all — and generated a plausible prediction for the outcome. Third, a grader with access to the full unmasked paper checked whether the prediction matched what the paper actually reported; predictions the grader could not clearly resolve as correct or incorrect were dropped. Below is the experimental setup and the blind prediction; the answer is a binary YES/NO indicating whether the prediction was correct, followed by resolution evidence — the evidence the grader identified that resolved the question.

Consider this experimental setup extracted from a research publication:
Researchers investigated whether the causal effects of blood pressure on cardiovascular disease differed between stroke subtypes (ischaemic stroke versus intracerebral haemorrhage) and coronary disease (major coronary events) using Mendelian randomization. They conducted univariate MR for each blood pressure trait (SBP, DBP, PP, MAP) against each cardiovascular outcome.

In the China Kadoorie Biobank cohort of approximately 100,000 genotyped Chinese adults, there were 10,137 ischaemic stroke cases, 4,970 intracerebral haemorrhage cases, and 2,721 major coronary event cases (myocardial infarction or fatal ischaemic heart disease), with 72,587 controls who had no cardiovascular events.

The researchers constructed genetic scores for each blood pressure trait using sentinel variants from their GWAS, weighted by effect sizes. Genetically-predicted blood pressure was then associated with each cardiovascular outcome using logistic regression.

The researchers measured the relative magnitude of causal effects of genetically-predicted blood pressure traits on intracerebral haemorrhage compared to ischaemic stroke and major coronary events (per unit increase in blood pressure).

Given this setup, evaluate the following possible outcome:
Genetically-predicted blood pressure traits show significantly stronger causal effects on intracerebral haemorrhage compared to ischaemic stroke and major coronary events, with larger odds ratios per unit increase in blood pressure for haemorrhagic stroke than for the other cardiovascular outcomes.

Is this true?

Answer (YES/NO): YES